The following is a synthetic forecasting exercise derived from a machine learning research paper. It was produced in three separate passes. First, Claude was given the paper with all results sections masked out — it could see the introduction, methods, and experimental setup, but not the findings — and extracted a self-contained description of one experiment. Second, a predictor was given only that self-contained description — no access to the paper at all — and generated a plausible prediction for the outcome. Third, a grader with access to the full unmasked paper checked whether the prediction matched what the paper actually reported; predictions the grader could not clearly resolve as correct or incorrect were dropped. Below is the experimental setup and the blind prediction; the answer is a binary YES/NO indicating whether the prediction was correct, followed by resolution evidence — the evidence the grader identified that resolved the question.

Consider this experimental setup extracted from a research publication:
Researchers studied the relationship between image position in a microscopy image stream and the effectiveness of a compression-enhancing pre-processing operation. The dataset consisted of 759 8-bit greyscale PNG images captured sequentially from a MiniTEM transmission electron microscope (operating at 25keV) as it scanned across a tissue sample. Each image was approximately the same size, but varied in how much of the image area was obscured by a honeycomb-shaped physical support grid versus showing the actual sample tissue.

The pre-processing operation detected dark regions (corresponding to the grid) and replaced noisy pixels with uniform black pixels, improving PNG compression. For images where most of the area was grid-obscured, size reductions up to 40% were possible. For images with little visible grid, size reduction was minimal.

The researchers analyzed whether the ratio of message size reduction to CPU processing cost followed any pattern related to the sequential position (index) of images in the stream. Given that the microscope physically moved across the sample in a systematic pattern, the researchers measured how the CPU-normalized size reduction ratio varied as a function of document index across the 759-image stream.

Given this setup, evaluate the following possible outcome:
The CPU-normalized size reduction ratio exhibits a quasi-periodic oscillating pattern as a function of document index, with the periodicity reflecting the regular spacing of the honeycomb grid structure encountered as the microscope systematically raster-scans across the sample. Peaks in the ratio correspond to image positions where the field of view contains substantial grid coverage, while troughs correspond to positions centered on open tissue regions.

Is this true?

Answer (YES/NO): NO